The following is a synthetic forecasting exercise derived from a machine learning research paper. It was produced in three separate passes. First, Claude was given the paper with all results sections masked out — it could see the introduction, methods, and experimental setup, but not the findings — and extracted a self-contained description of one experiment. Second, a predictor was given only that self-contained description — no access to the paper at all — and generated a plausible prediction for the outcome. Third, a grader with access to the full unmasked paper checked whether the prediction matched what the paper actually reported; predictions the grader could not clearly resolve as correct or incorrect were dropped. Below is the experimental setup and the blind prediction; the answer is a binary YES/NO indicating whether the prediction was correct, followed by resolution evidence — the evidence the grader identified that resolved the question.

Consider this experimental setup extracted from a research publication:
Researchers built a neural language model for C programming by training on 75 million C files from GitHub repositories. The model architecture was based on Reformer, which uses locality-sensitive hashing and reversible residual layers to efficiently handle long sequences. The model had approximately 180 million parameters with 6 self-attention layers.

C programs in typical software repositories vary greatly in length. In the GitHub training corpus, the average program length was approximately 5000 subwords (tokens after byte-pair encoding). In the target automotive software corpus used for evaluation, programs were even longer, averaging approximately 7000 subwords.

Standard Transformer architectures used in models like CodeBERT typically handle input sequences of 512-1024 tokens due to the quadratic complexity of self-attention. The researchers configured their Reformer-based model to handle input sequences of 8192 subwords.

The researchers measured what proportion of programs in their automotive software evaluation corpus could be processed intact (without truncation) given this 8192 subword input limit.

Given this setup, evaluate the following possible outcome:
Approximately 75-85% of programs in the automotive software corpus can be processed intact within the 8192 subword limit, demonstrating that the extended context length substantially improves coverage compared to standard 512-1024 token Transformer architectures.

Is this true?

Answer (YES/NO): YES